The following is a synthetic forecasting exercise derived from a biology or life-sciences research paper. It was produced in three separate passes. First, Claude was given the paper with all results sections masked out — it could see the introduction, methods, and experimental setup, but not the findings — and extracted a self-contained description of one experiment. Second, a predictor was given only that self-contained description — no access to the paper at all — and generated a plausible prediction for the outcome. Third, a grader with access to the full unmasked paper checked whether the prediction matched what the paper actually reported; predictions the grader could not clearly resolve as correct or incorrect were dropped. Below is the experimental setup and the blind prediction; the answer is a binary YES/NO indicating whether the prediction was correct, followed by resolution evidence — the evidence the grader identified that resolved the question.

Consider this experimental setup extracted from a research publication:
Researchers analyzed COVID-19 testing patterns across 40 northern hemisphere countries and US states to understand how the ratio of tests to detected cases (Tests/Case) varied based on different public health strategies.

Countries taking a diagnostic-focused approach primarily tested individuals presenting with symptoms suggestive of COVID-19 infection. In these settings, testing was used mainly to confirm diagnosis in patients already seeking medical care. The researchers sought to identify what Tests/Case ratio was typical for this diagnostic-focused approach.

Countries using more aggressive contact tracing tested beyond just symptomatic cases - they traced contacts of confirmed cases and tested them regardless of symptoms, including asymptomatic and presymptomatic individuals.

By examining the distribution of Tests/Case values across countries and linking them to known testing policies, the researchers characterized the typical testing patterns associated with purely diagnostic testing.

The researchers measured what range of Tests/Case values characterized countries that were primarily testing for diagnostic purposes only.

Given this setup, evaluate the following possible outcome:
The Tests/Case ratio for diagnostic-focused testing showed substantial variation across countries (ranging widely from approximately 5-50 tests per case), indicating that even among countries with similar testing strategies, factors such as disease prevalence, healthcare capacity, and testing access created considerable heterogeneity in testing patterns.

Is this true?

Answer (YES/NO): NO